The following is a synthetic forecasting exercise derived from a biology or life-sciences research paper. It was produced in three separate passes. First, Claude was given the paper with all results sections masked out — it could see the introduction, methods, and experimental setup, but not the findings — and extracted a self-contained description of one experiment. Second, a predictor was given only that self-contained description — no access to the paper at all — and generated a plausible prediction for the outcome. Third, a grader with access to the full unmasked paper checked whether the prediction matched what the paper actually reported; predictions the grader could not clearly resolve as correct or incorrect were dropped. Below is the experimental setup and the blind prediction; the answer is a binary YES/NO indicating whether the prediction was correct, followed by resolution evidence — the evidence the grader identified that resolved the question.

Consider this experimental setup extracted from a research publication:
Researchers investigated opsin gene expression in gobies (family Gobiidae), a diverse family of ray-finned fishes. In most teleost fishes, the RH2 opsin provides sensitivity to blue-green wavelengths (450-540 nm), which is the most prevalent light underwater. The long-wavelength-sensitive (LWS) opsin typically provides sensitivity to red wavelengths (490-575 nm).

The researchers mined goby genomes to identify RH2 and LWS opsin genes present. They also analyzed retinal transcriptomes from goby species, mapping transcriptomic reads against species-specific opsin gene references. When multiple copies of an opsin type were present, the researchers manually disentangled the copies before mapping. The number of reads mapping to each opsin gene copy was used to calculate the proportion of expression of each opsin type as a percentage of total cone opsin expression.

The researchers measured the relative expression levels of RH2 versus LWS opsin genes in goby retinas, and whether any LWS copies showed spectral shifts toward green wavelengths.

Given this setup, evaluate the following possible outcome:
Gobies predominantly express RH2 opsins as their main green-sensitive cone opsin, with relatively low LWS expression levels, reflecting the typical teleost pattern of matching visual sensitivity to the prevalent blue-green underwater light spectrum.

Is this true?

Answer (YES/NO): NO